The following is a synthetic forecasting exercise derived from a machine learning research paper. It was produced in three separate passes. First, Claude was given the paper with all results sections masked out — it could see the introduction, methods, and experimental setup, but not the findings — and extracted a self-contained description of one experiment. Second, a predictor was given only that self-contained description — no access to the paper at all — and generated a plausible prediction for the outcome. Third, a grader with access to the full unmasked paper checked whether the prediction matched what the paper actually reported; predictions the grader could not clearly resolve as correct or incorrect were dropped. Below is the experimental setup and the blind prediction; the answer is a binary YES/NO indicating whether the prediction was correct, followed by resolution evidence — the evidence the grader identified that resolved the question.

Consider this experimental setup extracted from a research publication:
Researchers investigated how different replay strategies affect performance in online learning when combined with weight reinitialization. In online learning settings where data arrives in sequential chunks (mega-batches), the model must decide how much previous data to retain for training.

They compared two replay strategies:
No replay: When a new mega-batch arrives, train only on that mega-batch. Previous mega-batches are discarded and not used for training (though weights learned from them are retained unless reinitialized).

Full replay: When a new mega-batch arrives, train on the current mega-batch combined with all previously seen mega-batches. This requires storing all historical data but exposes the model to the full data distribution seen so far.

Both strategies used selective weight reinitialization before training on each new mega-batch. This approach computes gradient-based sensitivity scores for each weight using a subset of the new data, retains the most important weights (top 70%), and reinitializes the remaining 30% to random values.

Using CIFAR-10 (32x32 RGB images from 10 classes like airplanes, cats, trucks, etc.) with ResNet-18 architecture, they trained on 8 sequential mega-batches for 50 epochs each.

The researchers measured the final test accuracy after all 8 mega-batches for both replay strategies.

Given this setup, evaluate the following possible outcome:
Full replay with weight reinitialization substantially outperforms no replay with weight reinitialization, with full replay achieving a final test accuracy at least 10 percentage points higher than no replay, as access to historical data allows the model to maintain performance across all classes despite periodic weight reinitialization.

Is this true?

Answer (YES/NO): NO